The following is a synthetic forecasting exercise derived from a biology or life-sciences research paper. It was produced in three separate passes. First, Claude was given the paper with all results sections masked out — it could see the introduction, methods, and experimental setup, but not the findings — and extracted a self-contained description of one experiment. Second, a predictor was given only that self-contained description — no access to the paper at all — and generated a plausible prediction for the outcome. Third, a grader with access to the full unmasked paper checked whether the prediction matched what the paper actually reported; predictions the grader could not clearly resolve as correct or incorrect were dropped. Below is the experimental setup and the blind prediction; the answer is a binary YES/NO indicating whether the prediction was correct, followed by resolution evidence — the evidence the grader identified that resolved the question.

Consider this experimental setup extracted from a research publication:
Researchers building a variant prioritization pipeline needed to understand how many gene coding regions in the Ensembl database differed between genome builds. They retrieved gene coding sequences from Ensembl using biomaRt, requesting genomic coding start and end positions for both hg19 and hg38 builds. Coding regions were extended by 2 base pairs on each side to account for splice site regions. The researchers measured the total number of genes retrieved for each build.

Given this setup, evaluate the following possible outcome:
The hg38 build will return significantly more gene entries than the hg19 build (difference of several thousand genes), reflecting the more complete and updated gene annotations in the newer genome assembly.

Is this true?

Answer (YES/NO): YES